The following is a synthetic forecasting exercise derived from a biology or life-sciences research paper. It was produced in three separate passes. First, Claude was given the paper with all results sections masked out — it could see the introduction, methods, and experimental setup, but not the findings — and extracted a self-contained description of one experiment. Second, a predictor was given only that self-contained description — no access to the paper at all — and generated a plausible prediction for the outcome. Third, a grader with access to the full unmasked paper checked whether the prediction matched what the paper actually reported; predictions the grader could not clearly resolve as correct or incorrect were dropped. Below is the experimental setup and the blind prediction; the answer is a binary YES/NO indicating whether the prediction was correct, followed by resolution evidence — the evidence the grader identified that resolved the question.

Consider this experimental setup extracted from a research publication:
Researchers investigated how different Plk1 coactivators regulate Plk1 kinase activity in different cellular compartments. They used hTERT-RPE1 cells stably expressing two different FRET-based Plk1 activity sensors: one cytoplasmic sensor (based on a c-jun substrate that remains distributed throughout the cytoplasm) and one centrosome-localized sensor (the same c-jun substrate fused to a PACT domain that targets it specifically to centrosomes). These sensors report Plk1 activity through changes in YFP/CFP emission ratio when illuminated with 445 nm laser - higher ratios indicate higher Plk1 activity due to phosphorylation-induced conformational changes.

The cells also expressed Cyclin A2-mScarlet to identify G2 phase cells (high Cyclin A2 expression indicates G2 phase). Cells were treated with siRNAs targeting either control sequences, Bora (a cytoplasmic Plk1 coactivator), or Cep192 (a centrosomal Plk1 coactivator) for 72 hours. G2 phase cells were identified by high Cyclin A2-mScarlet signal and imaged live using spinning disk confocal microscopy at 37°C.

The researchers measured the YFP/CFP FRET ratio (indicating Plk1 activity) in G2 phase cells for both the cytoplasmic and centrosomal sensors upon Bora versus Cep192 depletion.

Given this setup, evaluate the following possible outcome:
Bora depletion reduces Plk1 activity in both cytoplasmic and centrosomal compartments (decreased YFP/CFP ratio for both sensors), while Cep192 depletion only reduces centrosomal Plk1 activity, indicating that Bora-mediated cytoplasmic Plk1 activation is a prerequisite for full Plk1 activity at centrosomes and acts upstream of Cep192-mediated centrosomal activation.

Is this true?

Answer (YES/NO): NO